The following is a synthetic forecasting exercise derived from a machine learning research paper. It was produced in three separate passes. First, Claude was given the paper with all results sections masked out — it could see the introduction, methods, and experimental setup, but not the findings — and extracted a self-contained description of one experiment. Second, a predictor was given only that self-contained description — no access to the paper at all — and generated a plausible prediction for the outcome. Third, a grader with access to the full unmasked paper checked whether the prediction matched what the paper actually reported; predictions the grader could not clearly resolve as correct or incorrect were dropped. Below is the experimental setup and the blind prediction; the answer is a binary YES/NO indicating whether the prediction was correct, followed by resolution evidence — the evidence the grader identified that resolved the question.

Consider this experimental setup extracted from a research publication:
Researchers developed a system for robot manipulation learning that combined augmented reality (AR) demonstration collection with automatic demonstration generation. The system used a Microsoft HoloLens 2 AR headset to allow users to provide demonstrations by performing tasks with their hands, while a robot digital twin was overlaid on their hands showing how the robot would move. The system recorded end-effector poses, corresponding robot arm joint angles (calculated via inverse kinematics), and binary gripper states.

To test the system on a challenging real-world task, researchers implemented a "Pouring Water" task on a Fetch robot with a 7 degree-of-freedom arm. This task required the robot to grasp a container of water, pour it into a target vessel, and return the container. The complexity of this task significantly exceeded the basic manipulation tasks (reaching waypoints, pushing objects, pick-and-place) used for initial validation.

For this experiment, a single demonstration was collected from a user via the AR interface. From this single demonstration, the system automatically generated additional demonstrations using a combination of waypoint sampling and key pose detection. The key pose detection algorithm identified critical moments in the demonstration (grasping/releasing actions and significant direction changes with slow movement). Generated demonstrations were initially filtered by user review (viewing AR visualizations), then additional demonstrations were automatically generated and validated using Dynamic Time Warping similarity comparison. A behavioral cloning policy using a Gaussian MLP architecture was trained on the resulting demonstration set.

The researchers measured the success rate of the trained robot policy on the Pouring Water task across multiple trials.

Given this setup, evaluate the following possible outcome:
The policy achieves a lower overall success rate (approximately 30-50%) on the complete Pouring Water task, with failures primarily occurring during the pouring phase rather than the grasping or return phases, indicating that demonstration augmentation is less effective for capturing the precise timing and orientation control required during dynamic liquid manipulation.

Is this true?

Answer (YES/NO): NO